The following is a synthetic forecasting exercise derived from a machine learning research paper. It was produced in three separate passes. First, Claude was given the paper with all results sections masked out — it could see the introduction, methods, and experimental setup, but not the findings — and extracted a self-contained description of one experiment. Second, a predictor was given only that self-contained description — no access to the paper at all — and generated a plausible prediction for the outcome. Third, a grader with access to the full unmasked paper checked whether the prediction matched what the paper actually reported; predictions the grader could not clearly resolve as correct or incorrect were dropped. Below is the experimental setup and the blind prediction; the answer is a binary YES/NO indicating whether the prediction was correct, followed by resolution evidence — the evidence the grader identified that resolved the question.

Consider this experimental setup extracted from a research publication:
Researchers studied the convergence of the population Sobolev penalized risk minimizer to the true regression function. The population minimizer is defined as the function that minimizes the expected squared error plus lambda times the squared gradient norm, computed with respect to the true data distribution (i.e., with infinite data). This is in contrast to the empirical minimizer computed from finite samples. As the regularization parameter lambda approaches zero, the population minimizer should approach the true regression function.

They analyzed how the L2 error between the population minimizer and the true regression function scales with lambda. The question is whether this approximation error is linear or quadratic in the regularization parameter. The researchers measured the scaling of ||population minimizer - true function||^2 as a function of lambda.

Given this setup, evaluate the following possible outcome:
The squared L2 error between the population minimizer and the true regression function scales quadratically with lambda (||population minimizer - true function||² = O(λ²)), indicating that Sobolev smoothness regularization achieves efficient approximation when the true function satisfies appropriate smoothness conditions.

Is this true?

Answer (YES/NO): YES